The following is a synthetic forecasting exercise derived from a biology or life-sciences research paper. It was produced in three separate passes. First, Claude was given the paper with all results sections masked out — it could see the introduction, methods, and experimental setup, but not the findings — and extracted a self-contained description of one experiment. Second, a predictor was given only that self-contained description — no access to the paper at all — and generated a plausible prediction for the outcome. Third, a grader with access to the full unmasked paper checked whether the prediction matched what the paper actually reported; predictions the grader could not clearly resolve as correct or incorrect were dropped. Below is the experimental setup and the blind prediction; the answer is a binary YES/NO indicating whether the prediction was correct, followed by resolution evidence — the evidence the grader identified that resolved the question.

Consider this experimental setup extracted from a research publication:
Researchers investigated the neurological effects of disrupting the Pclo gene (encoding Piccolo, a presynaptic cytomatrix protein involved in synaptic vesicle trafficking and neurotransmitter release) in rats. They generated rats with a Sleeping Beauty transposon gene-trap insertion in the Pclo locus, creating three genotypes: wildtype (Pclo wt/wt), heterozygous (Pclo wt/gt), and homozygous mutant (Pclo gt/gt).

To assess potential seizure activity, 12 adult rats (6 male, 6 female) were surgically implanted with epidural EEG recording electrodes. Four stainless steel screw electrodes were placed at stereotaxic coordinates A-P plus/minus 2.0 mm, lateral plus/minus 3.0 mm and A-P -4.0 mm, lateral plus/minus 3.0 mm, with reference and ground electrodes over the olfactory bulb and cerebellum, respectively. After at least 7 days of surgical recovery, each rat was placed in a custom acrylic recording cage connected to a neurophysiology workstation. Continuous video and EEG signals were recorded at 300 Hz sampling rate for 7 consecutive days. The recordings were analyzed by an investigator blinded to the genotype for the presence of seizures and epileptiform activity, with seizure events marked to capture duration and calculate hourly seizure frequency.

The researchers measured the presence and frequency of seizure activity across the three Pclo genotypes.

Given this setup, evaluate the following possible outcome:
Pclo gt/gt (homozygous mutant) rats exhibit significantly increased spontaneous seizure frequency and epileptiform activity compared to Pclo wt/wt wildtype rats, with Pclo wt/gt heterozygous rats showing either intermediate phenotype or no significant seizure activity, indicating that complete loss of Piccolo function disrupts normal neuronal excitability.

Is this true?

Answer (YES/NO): NO